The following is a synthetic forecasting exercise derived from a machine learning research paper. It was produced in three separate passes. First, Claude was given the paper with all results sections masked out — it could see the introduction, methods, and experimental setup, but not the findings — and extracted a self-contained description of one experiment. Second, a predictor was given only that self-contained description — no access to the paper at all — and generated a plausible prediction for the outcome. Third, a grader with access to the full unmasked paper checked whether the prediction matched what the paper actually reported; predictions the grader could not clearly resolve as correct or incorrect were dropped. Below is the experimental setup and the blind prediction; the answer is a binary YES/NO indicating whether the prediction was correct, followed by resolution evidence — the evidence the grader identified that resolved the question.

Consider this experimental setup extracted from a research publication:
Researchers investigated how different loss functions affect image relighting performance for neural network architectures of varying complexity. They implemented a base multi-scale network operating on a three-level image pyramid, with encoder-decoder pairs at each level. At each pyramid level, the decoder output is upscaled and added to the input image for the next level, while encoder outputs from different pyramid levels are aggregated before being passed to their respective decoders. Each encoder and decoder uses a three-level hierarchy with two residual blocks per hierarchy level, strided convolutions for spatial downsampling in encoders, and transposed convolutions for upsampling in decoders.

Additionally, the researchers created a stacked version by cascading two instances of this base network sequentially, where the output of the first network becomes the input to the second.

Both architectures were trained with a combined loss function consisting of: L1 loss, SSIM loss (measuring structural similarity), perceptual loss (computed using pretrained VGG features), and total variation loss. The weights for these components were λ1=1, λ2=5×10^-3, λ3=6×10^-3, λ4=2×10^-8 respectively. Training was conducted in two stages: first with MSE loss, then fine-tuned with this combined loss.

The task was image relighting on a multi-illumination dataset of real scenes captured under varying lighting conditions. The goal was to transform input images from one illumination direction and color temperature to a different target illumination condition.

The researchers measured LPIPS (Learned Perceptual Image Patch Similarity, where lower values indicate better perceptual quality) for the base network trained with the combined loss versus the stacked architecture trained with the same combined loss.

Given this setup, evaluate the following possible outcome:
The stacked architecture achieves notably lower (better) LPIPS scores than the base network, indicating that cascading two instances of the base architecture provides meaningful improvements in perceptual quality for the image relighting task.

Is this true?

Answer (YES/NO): NO